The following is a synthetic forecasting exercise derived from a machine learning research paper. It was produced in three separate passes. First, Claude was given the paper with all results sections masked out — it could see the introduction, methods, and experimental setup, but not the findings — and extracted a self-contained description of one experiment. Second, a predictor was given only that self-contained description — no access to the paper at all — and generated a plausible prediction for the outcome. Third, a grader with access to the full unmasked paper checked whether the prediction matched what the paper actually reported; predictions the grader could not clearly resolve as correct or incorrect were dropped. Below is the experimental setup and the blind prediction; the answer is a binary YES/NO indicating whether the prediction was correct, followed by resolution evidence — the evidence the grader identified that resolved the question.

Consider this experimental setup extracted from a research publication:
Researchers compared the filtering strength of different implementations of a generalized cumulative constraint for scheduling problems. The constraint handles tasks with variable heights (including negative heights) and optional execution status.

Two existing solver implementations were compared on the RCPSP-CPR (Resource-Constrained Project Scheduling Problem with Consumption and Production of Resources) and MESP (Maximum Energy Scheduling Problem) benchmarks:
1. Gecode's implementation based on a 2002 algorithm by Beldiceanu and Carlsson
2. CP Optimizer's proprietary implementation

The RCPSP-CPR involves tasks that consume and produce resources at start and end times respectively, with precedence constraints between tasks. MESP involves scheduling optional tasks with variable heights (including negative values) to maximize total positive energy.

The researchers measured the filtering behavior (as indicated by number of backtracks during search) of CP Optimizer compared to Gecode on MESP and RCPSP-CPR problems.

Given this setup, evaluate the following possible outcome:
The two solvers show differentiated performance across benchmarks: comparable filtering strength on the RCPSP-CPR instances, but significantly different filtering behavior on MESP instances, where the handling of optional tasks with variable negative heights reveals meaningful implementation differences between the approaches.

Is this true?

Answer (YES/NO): NO